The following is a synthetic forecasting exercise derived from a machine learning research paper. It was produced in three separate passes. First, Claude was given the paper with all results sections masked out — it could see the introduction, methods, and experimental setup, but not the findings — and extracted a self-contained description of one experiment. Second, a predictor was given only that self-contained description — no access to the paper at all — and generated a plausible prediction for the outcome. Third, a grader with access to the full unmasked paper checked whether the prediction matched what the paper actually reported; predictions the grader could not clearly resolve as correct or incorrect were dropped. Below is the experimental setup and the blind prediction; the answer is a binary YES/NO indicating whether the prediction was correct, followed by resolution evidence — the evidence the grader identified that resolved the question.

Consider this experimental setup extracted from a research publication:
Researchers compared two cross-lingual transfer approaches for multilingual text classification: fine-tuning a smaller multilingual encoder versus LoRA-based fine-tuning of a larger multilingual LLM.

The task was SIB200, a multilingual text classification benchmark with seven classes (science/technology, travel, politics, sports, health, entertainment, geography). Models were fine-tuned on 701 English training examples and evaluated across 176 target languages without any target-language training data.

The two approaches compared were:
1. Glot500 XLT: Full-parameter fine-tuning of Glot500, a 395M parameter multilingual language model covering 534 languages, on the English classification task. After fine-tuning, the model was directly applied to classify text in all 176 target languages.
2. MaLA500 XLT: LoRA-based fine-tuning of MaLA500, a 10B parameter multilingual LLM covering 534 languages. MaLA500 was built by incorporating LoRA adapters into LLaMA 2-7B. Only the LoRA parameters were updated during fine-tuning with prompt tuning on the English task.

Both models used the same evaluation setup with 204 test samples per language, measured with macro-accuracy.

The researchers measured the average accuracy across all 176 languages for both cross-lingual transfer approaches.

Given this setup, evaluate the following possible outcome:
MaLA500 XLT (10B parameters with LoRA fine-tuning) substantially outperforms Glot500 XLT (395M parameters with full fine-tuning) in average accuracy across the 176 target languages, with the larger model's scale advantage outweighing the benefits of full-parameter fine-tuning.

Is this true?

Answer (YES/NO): NO